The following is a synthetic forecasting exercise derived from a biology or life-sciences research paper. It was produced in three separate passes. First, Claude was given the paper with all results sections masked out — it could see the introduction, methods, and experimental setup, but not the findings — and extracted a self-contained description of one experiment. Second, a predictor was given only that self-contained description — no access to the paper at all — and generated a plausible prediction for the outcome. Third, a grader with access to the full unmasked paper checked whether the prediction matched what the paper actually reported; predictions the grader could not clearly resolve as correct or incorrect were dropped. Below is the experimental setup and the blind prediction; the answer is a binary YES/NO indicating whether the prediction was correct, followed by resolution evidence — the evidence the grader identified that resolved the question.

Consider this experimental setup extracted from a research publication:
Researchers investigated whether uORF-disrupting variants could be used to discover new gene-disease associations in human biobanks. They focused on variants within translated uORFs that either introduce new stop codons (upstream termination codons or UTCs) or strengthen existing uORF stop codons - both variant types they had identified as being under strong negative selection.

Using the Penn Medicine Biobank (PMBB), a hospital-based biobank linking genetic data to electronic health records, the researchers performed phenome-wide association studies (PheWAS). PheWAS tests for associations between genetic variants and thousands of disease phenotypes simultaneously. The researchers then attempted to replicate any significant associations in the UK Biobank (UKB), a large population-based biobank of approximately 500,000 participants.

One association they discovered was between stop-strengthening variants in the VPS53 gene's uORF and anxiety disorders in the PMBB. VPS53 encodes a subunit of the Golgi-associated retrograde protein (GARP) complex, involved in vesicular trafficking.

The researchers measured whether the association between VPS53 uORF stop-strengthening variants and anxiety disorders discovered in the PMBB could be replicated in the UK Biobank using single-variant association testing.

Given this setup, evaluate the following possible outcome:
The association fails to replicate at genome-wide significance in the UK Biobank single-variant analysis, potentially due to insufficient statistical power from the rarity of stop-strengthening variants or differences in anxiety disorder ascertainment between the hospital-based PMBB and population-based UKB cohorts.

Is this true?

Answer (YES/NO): YES